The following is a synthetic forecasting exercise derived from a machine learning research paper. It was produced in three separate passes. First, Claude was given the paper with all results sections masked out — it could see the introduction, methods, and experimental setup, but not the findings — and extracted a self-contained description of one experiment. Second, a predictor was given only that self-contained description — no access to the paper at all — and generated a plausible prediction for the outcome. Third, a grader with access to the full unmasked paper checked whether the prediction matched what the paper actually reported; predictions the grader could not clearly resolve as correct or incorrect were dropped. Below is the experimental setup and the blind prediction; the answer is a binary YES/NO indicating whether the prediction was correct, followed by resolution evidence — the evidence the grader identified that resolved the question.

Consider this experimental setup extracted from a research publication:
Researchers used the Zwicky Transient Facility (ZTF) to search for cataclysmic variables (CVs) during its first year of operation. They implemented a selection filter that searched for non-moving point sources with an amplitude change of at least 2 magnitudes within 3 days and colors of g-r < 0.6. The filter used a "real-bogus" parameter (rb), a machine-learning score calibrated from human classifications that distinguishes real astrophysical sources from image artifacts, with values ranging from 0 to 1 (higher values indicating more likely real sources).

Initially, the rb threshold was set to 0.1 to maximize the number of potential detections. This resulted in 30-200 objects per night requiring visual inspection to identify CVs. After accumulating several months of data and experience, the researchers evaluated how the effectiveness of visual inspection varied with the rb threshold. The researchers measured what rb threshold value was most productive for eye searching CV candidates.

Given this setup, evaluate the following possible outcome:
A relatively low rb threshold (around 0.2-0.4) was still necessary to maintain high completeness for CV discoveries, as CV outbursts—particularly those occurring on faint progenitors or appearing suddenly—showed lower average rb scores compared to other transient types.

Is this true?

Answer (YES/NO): NO